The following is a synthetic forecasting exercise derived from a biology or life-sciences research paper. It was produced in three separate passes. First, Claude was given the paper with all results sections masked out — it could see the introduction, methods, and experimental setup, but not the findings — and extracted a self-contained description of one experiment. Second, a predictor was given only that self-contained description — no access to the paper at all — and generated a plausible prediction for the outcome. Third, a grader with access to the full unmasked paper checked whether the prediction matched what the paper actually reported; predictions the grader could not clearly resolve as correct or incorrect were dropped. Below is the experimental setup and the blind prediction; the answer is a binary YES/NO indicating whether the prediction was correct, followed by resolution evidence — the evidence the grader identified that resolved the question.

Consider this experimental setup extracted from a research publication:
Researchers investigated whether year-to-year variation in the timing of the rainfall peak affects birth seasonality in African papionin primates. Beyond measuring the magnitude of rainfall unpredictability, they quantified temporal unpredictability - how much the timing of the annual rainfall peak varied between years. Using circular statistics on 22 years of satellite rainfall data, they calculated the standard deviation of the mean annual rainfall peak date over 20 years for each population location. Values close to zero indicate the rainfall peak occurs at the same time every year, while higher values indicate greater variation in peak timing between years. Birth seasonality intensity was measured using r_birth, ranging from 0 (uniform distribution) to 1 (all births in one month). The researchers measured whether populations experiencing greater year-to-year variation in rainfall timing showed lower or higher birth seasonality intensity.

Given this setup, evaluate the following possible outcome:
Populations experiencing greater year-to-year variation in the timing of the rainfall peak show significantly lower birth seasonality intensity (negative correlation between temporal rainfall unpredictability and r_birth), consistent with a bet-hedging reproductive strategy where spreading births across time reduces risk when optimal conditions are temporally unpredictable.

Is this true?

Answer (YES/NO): NO